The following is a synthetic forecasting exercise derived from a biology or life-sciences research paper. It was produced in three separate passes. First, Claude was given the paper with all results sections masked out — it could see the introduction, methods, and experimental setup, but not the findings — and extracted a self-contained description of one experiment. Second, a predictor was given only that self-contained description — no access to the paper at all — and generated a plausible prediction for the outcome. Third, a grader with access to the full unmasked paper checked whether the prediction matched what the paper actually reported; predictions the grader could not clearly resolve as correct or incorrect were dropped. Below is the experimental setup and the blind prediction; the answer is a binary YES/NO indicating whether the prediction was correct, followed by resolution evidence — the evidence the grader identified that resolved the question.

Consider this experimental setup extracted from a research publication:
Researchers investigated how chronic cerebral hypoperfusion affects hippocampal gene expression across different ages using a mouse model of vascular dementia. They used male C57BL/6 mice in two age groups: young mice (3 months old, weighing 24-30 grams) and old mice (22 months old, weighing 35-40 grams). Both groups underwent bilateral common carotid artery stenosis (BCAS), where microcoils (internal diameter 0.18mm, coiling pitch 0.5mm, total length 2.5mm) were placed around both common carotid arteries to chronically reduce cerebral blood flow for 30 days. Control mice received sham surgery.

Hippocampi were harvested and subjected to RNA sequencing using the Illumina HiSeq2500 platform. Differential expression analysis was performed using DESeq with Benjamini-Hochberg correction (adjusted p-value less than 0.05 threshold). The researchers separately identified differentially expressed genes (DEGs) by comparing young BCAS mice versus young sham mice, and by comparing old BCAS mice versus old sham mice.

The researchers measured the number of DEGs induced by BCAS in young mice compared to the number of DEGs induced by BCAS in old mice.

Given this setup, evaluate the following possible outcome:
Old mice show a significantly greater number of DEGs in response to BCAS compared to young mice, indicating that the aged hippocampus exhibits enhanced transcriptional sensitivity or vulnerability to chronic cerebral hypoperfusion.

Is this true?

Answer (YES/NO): NO